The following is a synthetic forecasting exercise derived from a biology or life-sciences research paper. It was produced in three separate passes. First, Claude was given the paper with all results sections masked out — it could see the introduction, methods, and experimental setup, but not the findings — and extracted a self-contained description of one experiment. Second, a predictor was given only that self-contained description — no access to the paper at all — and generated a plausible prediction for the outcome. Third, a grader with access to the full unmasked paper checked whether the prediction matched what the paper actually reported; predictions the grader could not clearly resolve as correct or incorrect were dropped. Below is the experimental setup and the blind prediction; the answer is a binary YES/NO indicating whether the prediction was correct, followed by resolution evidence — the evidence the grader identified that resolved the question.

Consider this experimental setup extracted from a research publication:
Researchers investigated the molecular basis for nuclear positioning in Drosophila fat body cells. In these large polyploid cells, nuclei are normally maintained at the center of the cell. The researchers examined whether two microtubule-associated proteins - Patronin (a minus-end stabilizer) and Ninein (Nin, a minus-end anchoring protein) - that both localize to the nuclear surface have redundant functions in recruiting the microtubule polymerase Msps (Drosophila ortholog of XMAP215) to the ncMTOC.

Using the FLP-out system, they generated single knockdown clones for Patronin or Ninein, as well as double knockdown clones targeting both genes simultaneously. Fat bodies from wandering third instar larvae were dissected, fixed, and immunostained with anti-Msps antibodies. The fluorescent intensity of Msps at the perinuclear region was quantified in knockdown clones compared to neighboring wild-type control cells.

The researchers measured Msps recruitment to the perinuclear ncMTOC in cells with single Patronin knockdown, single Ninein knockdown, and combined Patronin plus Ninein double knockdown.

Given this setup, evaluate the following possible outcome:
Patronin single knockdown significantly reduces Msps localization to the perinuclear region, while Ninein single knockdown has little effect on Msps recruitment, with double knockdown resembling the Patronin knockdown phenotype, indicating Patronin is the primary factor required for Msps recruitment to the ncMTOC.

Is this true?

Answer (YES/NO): NO